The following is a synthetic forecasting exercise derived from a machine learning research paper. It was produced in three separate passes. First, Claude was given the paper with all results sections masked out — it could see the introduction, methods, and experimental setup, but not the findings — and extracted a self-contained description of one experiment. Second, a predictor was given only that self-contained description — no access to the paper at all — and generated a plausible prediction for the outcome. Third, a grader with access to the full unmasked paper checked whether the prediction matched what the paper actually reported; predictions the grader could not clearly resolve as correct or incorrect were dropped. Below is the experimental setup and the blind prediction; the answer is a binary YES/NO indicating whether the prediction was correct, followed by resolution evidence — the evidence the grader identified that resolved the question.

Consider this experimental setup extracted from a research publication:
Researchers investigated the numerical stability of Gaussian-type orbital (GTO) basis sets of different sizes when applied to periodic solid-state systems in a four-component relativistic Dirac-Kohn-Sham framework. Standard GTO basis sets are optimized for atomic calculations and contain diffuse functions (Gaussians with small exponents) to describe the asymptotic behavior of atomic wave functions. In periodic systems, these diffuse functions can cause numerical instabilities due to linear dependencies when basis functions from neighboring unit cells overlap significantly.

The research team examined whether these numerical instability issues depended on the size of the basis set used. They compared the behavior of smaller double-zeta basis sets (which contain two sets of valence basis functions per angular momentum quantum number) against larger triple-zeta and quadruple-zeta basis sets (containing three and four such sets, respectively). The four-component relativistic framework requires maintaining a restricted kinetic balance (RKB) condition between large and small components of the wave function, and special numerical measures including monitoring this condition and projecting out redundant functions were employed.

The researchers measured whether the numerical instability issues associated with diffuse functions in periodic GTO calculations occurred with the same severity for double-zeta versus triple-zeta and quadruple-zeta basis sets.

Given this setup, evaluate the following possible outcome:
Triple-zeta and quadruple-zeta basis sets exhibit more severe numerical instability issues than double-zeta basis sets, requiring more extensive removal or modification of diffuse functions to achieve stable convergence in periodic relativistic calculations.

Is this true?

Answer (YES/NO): YES